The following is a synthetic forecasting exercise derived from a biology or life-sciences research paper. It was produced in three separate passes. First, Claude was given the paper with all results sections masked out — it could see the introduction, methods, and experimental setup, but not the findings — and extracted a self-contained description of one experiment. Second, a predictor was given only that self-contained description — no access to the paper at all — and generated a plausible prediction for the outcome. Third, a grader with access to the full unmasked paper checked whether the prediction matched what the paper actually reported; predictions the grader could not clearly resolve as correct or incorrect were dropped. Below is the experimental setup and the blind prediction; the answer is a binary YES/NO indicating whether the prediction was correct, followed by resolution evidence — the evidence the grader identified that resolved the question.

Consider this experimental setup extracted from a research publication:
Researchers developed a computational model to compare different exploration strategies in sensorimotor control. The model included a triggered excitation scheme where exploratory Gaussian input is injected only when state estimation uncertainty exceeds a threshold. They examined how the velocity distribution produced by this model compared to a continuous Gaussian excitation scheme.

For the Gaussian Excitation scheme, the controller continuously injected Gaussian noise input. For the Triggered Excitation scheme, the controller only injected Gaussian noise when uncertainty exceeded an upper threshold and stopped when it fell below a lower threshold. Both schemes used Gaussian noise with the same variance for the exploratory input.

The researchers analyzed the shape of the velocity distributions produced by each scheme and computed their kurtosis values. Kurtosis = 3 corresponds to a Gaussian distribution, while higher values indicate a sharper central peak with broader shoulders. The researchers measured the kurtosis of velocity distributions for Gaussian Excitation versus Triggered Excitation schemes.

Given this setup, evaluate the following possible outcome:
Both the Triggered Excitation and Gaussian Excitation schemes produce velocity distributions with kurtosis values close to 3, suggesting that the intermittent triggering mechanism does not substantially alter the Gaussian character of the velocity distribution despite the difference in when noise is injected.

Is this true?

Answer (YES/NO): NO